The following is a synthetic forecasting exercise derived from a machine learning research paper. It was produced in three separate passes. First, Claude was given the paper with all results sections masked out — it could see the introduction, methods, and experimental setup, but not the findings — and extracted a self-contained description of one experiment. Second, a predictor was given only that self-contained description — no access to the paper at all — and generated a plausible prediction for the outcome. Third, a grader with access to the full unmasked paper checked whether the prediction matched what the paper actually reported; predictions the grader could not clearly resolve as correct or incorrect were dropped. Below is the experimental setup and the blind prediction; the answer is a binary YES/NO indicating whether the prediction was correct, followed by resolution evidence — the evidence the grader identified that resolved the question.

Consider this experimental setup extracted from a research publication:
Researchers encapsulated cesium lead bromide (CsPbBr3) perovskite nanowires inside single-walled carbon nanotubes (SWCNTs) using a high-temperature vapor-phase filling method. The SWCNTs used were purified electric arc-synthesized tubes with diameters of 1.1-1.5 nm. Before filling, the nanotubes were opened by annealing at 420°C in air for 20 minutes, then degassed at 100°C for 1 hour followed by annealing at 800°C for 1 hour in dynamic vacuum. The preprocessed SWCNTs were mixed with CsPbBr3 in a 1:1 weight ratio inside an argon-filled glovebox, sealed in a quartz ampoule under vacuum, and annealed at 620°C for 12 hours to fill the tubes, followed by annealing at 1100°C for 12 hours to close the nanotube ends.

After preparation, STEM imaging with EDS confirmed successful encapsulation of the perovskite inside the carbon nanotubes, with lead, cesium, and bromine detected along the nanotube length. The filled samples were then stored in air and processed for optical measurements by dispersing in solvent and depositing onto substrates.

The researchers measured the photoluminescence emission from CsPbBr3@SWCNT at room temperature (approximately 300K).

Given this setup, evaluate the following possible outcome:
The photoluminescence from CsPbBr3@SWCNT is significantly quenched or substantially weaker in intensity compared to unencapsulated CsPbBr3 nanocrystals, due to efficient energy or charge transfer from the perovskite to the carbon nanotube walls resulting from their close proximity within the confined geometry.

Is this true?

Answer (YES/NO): YES